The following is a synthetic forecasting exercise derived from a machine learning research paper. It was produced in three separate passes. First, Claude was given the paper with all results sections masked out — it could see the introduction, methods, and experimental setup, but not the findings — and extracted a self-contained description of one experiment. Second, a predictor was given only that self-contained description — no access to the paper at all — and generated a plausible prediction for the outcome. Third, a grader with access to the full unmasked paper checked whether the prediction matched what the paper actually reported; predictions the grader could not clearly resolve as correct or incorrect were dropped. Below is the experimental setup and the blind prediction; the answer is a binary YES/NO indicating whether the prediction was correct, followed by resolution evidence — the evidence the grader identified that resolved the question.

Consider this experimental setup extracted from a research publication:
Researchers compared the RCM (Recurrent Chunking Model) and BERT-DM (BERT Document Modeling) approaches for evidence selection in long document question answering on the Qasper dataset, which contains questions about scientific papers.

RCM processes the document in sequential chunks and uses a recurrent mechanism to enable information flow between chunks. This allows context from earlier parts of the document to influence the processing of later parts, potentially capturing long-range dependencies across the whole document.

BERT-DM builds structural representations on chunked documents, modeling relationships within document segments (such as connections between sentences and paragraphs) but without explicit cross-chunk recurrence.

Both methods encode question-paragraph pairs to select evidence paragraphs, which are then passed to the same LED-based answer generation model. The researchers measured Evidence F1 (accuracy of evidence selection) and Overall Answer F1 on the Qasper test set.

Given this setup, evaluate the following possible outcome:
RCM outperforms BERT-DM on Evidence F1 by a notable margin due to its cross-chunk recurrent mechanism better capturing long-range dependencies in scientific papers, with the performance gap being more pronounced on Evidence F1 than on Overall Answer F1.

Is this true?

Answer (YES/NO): NO